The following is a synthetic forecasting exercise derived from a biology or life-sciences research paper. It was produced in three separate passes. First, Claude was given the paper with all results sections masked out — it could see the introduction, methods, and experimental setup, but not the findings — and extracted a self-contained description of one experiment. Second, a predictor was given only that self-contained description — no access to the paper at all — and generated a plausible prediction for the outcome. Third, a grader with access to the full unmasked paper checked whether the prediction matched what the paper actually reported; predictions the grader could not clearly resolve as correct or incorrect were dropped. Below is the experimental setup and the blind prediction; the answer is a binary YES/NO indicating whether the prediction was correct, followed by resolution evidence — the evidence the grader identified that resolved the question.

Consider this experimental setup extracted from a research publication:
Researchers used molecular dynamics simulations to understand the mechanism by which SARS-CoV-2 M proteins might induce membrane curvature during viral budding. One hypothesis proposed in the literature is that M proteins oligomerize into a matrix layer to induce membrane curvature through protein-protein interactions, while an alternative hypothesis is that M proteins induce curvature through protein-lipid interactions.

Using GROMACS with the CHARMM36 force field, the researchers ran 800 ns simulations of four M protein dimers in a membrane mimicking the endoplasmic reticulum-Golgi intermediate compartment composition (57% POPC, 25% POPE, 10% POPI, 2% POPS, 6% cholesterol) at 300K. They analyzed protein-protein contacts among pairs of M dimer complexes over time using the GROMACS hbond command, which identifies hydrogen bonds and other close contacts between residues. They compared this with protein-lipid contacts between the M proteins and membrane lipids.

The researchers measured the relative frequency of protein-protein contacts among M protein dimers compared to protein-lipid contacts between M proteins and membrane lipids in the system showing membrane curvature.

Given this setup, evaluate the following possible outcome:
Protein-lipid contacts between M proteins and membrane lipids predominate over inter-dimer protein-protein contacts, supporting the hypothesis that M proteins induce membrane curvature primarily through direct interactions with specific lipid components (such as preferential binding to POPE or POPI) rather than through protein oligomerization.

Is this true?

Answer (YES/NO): YES